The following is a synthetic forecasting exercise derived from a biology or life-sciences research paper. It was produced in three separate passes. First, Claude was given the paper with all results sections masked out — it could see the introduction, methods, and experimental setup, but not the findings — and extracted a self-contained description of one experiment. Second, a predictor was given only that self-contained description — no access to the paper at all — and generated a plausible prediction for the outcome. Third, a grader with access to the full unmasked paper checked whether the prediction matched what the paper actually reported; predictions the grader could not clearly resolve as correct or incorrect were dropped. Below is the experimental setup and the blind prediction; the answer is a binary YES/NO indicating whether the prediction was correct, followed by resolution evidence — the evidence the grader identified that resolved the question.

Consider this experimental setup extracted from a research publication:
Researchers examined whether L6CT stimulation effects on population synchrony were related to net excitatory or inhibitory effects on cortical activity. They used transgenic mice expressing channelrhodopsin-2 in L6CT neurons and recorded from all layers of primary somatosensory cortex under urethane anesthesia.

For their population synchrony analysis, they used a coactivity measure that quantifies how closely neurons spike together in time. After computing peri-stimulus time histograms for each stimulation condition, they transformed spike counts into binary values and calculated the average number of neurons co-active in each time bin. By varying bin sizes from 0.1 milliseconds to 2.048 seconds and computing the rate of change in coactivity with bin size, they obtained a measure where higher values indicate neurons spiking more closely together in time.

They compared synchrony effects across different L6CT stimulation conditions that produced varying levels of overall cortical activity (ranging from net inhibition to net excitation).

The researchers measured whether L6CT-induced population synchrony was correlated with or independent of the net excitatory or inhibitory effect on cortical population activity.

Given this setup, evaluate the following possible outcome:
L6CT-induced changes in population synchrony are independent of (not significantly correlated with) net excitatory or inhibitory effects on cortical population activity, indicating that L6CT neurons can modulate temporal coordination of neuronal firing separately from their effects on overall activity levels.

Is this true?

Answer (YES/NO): YES